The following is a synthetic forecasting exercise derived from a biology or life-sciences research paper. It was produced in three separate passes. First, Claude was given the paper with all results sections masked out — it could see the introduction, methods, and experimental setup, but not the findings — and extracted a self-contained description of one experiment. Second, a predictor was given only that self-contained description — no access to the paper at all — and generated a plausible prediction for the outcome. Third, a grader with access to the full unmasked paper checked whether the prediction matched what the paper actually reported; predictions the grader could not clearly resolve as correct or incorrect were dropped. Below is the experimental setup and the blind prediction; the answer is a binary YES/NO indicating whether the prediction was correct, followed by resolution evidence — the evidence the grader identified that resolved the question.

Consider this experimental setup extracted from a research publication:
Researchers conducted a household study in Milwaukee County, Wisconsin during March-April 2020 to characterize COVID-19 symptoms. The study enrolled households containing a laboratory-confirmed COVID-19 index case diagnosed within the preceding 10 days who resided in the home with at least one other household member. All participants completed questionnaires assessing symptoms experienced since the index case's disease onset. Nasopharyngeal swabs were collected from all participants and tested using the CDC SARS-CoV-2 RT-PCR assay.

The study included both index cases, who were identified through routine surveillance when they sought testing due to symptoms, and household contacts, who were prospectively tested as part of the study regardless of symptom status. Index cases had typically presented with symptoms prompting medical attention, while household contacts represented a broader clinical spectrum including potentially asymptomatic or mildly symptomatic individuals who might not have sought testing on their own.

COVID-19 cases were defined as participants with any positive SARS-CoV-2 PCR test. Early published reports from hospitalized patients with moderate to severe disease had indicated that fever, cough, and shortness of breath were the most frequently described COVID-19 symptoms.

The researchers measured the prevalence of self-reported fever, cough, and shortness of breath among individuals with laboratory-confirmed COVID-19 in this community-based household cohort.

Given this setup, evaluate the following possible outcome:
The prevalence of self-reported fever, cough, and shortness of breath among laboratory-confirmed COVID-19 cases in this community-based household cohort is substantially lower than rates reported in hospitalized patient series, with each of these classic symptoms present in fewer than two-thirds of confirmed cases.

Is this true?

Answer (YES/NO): NO